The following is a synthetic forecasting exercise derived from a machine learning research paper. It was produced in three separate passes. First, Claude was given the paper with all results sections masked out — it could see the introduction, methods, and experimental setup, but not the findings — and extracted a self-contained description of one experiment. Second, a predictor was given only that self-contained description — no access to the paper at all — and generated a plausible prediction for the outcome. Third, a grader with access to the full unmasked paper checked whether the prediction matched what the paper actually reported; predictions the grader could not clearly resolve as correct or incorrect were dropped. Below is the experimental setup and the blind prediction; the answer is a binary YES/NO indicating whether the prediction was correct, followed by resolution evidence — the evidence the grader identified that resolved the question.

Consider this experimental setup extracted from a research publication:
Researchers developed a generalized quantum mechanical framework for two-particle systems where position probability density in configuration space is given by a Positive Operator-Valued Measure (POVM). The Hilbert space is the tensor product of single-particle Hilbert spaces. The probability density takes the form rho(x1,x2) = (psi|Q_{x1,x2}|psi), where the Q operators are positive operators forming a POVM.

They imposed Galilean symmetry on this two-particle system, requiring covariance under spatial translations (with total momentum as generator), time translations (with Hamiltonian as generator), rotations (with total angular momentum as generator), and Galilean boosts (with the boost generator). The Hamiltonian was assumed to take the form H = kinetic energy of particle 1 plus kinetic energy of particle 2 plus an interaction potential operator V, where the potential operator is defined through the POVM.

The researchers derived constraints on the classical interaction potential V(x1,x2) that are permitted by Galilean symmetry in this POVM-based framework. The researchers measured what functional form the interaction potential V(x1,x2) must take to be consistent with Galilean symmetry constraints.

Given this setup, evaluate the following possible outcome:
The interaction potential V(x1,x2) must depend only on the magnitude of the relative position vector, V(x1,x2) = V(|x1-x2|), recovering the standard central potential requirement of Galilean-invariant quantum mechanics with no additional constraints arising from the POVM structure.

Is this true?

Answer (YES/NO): YES